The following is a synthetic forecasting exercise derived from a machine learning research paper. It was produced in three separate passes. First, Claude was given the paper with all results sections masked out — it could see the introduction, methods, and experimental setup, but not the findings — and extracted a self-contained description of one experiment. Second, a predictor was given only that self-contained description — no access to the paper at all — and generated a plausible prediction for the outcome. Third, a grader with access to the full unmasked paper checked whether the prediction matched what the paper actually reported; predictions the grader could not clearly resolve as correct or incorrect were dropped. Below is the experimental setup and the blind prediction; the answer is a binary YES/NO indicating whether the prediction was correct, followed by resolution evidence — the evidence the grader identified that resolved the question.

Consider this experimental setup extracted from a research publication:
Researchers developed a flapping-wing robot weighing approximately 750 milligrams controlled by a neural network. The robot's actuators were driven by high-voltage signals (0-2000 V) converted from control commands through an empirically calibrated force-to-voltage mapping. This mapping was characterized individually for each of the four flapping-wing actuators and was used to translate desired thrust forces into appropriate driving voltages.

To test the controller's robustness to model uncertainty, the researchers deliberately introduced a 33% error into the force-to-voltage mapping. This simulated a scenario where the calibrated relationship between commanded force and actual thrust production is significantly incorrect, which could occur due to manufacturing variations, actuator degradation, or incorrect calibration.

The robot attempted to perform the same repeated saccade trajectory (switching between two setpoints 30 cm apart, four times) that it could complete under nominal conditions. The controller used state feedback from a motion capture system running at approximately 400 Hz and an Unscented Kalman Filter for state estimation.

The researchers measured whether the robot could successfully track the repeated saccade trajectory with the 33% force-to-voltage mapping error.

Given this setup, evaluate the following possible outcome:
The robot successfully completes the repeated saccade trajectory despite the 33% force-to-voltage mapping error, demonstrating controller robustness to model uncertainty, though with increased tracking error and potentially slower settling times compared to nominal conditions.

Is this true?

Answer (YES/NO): YES